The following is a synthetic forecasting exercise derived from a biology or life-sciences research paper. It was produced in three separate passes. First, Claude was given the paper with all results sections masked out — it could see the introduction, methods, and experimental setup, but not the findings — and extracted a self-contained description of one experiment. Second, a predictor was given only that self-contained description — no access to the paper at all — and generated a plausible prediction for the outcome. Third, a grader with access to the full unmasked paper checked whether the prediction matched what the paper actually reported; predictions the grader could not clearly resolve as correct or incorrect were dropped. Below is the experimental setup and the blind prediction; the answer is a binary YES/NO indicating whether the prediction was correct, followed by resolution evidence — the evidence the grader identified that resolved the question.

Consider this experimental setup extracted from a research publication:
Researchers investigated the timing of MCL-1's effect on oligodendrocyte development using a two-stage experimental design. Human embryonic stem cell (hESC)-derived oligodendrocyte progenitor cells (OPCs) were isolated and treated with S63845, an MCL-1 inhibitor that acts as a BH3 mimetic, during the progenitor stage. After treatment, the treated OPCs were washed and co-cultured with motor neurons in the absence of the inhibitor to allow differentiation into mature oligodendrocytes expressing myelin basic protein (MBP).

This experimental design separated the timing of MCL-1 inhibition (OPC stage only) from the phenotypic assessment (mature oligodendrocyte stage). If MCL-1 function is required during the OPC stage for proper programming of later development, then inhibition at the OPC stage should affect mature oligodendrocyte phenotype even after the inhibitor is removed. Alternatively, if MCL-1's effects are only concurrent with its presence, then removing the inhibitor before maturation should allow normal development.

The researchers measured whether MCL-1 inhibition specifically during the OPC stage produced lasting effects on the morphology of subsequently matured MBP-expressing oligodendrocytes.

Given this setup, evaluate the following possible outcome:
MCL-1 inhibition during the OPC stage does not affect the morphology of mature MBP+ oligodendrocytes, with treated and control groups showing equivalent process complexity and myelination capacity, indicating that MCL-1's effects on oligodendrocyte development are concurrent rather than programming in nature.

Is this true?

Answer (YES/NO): NO